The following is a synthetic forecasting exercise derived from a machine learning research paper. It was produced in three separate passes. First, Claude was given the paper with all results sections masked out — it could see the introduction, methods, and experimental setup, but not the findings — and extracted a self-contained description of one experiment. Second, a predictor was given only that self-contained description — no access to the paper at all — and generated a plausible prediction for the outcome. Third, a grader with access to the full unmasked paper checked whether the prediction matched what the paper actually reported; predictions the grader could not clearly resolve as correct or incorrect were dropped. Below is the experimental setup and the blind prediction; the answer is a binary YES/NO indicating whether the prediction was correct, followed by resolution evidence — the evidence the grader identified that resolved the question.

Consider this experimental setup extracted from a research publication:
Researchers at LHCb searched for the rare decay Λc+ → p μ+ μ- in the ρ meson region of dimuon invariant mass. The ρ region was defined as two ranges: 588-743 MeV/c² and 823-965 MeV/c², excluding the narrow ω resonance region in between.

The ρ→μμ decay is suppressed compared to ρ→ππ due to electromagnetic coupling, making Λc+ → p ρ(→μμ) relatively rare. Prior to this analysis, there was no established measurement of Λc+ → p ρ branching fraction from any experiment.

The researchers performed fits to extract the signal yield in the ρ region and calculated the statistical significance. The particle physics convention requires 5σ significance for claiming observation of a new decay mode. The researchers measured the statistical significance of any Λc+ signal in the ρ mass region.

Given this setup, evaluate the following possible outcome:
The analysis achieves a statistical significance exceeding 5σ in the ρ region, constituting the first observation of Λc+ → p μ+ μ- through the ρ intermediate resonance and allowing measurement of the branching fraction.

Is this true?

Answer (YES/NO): NO